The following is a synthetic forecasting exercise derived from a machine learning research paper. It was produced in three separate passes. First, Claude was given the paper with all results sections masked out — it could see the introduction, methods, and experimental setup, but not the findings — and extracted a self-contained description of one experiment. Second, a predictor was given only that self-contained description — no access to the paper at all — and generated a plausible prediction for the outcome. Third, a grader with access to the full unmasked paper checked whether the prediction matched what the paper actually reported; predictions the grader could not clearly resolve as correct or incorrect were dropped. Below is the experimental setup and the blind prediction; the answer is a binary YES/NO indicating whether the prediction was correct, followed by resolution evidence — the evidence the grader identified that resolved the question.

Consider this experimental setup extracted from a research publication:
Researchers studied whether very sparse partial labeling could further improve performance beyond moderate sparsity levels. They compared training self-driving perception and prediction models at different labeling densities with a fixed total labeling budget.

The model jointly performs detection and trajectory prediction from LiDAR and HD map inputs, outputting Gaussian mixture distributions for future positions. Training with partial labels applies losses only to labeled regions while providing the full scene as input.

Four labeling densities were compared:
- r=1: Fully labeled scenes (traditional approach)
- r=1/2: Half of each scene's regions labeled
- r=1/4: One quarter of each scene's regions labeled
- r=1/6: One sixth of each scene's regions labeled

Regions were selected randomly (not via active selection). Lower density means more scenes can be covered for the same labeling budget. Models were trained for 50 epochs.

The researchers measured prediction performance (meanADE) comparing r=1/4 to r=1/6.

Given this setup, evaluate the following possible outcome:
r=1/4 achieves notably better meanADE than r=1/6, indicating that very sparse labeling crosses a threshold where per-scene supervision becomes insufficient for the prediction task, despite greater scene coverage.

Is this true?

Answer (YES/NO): NO